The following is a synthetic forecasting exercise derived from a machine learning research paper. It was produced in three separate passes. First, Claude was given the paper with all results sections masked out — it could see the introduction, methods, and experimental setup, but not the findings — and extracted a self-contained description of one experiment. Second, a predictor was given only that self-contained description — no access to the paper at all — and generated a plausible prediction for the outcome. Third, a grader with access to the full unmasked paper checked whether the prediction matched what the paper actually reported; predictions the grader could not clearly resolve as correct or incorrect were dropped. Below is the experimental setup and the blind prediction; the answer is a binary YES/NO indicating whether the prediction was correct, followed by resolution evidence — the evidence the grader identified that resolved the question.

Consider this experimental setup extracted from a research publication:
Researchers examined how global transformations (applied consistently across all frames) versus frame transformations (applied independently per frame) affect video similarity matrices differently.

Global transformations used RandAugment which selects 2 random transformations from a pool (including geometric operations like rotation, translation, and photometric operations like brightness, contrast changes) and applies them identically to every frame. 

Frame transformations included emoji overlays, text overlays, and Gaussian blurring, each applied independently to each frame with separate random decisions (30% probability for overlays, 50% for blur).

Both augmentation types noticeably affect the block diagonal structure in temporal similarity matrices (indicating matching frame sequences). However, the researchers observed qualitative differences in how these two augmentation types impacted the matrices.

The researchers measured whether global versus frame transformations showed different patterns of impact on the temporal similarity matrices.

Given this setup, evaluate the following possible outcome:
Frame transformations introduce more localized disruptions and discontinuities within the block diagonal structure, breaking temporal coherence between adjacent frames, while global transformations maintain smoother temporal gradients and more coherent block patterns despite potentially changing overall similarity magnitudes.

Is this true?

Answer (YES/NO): YES